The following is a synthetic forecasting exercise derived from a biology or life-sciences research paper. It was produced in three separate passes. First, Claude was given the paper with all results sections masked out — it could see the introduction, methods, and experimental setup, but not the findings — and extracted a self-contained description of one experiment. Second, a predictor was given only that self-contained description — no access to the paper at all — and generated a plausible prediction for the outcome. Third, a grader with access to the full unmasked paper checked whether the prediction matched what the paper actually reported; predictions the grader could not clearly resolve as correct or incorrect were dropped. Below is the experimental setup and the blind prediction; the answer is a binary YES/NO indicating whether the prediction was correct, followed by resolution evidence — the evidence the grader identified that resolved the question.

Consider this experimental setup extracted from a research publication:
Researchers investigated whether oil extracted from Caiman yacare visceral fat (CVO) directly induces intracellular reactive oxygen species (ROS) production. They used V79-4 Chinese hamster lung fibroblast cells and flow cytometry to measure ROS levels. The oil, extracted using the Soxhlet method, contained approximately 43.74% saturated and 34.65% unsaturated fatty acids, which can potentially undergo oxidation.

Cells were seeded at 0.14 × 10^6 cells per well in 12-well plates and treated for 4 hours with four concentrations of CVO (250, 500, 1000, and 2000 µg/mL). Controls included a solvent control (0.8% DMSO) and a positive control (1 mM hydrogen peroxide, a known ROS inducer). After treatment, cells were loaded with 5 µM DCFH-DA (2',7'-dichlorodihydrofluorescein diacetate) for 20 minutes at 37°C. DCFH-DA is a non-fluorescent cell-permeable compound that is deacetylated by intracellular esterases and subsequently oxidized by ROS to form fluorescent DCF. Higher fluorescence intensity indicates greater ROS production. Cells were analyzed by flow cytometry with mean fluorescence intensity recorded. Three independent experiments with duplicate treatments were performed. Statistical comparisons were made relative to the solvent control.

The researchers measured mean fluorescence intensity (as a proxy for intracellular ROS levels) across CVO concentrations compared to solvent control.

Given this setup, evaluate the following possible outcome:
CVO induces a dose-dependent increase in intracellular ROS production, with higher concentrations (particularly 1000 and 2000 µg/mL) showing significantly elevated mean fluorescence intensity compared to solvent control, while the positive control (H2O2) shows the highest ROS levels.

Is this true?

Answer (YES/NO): NO